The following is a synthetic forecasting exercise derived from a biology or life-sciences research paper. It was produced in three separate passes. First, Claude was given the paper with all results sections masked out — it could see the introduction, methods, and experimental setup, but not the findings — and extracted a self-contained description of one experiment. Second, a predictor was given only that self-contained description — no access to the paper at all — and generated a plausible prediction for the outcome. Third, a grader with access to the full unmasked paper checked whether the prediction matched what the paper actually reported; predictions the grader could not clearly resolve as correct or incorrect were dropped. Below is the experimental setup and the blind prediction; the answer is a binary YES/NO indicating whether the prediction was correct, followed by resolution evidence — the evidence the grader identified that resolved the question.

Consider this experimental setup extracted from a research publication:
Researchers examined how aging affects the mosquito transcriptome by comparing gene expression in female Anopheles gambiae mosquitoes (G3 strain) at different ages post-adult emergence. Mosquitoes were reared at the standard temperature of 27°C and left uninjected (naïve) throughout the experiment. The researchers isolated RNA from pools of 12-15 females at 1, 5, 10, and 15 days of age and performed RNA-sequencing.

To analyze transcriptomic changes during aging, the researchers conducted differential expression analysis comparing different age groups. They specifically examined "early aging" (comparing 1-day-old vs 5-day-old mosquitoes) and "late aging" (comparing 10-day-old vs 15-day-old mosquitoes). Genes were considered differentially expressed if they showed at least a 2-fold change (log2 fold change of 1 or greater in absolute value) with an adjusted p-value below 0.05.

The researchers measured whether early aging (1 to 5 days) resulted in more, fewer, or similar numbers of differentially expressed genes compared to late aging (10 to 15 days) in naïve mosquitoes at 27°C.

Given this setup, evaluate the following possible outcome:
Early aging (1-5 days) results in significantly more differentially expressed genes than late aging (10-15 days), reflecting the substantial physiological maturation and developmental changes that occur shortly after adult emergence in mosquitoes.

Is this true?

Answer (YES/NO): YES